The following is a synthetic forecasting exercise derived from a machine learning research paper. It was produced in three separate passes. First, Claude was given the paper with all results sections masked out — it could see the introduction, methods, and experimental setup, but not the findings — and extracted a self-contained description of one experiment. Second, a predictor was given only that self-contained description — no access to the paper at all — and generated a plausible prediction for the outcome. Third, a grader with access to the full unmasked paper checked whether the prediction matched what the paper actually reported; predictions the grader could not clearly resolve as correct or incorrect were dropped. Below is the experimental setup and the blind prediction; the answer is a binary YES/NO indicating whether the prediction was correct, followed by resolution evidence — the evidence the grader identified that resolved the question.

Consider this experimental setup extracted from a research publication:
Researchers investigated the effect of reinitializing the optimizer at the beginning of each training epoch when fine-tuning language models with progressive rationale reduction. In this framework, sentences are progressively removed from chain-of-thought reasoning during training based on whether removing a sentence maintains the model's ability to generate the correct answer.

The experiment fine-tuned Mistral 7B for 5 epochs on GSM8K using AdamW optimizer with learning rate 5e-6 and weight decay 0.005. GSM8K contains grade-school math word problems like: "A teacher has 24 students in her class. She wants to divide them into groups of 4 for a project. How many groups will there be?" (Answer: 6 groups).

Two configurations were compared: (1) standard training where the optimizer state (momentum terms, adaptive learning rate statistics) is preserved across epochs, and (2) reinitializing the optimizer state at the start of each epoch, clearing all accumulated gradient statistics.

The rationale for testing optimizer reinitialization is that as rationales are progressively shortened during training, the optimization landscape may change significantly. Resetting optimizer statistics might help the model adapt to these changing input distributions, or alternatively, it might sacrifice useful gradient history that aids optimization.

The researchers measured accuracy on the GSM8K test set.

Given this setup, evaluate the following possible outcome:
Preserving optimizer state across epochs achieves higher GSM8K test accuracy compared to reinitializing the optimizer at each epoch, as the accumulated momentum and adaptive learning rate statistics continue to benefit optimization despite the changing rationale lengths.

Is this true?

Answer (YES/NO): NO